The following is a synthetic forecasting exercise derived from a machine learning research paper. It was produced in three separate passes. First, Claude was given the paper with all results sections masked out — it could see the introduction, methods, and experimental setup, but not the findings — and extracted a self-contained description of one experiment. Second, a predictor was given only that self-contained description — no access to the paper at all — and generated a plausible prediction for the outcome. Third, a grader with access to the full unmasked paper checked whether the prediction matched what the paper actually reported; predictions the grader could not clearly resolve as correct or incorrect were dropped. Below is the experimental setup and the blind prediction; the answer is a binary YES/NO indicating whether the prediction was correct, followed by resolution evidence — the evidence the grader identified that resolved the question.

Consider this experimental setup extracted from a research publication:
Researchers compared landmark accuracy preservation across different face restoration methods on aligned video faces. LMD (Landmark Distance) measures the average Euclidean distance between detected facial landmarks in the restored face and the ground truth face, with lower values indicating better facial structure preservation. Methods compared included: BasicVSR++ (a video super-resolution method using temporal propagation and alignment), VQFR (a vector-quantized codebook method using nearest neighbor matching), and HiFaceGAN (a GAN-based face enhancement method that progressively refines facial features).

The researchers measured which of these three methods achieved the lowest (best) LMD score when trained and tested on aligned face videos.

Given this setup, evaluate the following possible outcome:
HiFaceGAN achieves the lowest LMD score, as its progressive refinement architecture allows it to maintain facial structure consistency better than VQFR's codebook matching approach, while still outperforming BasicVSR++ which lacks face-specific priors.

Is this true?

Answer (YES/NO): YES